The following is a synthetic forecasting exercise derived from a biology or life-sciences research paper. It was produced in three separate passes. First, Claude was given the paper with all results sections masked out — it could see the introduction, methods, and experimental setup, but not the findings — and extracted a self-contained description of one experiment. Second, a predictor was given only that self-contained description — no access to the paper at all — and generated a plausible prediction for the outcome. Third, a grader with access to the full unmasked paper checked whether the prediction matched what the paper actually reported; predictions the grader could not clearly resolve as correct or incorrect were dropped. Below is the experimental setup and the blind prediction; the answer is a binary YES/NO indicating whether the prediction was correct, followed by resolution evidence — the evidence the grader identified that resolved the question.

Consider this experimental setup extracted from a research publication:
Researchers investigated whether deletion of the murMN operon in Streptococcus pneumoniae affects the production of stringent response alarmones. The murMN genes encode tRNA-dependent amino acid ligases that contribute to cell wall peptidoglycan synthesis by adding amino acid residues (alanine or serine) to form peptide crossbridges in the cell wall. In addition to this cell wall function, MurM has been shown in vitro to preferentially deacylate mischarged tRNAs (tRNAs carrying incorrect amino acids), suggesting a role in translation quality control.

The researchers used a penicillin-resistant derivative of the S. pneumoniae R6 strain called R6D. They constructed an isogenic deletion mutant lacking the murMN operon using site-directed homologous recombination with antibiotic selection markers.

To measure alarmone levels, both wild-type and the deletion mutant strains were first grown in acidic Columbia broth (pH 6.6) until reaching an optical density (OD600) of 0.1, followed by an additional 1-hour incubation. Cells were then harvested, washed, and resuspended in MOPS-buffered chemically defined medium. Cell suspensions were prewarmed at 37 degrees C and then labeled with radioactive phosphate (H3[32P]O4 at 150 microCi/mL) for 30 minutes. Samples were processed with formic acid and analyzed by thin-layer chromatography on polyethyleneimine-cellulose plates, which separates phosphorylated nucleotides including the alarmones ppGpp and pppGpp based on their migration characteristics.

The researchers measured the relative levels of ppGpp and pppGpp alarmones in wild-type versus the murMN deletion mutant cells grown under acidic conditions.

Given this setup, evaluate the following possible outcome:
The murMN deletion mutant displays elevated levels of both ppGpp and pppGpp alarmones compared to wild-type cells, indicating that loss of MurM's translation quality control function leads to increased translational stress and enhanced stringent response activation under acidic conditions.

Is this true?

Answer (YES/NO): YES